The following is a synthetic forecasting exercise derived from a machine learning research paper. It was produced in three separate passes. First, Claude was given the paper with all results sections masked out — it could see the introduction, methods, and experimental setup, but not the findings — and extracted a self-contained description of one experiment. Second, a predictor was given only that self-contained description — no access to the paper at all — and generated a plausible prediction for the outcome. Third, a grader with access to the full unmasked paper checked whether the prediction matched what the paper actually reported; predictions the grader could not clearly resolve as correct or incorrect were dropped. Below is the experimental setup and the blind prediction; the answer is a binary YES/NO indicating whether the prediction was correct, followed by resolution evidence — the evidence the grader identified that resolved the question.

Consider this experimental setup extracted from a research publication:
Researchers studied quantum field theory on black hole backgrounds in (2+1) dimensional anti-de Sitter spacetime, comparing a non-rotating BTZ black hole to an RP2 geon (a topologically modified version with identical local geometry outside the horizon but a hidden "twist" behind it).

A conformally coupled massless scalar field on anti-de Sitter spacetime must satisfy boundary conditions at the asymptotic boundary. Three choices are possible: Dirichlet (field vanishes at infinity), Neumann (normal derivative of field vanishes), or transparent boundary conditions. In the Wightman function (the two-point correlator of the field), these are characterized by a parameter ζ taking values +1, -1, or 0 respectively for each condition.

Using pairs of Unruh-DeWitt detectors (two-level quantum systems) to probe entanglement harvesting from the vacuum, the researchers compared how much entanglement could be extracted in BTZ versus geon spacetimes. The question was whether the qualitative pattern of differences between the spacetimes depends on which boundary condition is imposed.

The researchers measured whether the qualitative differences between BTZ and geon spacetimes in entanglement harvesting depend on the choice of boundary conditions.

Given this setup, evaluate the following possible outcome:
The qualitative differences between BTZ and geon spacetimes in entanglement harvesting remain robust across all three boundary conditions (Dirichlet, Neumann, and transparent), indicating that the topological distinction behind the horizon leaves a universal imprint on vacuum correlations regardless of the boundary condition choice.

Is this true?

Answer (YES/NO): YES